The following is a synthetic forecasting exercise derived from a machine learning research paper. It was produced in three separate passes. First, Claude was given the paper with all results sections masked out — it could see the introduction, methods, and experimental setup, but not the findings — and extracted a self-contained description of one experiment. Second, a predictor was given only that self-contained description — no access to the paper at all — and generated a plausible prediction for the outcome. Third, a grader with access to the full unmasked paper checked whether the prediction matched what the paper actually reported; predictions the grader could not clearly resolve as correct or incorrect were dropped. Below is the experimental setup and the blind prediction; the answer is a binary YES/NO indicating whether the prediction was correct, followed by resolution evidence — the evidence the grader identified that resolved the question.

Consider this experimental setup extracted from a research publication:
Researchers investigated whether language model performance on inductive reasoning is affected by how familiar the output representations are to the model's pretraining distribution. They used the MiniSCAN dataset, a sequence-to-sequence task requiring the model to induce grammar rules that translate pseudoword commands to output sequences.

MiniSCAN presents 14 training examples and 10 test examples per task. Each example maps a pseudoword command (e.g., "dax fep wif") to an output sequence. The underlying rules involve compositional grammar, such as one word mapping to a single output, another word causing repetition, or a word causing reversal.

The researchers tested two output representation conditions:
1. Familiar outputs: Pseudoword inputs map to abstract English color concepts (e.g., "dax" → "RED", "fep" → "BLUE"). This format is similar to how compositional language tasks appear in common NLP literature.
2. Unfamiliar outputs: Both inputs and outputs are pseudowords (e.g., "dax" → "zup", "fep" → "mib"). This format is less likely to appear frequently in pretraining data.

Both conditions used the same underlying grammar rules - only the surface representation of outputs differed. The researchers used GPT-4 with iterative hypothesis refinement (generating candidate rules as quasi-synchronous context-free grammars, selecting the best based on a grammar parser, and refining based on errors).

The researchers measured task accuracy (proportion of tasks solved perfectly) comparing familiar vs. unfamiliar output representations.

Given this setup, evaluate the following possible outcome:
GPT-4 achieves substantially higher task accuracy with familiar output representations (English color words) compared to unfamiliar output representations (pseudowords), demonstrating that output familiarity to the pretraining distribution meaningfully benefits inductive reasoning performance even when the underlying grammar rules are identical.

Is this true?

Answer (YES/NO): YES